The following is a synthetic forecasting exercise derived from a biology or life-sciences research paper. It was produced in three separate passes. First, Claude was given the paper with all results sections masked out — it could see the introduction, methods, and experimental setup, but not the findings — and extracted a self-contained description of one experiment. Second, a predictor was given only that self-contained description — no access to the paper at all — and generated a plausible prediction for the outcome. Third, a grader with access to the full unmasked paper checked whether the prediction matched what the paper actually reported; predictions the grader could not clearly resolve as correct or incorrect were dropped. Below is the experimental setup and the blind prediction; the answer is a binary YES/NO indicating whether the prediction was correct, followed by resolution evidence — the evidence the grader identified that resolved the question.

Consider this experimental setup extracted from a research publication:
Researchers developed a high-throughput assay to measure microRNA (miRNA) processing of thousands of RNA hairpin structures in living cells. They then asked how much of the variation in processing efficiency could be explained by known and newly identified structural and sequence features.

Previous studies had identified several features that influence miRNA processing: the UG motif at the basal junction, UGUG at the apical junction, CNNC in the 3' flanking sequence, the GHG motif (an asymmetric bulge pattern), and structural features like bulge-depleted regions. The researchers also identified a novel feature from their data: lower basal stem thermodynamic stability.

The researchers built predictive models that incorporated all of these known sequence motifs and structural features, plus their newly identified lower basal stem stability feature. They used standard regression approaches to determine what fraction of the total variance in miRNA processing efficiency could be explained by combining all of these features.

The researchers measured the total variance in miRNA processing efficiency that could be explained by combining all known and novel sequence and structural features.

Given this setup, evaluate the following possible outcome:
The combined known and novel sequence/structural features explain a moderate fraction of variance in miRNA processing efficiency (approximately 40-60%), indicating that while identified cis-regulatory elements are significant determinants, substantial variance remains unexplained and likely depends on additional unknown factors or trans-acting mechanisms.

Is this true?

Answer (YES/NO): NO